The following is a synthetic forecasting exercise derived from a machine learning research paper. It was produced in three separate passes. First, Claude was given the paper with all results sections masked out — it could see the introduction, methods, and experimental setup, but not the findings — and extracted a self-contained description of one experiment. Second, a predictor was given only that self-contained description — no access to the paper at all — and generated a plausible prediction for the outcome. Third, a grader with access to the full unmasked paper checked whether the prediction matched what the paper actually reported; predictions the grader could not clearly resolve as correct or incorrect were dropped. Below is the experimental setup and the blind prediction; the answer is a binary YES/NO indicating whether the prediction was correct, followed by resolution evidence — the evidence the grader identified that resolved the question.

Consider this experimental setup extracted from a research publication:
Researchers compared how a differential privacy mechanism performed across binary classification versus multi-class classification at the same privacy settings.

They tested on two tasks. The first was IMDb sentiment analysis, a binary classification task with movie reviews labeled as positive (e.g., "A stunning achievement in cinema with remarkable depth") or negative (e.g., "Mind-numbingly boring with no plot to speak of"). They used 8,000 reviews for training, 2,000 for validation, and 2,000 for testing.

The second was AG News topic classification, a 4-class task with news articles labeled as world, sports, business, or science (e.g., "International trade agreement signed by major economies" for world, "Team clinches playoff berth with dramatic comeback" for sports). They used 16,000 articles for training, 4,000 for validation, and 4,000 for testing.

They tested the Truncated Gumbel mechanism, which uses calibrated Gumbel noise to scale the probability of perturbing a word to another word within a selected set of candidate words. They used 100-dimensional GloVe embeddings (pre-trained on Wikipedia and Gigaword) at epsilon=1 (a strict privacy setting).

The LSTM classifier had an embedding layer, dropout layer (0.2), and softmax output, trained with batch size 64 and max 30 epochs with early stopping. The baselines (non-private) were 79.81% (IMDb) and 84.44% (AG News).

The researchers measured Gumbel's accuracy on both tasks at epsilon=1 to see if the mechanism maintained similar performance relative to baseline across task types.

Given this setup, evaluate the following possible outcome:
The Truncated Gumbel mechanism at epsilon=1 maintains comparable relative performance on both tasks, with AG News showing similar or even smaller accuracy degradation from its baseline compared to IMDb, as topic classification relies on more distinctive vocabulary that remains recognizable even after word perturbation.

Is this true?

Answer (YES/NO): YES